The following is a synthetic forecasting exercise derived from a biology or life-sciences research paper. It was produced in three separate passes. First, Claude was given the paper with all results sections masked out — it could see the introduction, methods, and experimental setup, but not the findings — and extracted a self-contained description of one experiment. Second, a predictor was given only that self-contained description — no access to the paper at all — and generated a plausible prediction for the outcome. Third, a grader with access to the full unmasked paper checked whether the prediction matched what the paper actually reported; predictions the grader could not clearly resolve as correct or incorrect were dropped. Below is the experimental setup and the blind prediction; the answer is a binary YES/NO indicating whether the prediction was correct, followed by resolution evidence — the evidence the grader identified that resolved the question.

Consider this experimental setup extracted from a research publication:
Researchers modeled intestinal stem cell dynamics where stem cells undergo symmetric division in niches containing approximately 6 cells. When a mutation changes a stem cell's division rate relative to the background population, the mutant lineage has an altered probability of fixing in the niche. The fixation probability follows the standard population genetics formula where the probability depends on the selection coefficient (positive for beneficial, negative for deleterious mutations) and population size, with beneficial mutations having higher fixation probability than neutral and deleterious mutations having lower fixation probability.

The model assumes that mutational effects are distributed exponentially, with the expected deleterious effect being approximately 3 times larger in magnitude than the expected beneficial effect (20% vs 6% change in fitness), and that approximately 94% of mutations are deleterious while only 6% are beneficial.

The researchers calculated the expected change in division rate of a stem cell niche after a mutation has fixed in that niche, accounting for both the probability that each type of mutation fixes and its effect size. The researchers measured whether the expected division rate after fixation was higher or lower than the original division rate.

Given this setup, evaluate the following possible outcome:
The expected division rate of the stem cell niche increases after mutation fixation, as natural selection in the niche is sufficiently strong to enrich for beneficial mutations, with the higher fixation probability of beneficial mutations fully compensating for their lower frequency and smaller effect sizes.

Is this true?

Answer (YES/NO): NO